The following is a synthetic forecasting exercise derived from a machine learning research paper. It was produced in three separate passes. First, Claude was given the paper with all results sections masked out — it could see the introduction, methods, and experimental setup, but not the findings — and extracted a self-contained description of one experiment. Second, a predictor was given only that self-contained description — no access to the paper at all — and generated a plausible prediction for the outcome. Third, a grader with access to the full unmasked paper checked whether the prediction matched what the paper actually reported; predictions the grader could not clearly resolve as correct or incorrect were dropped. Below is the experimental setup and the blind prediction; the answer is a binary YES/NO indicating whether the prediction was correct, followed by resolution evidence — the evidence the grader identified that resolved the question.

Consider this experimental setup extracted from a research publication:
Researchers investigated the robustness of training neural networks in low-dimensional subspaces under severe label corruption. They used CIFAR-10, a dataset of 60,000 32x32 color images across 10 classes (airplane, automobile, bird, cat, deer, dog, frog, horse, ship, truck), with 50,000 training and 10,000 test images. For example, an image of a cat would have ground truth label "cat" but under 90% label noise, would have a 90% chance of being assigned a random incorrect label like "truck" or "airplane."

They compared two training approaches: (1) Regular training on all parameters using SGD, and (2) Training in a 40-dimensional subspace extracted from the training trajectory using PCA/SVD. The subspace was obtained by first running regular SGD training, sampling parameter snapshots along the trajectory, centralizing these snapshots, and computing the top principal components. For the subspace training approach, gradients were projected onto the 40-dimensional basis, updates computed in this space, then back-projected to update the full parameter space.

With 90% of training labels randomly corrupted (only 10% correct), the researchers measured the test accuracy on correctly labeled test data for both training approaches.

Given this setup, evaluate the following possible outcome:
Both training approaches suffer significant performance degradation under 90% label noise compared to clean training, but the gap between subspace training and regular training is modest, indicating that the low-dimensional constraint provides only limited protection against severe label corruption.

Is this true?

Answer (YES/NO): NO